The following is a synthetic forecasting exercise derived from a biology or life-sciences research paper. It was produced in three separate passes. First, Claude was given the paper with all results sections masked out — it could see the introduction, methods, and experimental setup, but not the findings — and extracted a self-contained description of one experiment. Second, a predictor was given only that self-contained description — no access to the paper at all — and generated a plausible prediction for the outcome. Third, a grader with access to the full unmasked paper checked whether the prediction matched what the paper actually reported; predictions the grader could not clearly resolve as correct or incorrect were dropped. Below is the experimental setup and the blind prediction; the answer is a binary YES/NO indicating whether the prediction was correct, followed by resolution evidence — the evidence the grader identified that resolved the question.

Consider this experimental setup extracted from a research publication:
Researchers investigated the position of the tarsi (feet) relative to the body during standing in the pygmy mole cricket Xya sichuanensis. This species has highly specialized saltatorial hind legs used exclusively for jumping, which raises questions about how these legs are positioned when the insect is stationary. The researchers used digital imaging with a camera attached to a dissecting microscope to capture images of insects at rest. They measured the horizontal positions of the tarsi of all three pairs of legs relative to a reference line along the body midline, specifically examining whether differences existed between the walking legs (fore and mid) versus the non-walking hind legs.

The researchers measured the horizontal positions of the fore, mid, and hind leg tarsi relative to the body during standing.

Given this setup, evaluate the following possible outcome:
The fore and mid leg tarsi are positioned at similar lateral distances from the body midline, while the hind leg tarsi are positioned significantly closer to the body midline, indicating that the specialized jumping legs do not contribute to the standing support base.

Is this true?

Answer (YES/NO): NO